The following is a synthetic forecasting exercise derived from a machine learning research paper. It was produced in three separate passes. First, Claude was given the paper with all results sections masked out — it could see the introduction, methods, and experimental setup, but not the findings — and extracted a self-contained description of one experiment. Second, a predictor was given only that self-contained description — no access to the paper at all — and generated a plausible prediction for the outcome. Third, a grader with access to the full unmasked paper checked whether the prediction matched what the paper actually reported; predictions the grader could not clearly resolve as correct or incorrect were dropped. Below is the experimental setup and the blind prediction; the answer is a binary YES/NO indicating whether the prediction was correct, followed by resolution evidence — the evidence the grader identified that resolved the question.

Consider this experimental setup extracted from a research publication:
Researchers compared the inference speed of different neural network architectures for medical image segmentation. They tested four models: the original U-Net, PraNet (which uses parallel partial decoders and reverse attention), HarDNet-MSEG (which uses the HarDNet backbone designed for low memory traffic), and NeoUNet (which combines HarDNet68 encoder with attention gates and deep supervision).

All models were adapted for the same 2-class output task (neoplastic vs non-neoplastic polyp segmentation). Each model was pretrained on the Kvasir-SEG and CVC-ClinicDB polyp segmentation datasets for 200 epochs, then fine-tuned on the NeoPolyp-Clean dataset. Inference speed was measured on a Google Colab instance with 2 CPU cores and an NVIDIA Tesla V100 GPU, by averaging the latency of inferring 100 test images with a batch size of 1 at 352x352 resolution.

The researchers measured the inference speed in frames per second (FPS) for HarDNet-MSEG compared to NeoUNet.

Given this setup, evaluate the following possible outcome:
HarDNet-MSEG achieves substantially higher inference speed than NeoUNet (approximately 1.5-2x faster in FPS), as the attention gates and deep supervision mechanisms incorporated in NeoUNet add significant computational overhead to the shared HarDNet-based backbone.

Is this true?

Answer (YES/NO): NO